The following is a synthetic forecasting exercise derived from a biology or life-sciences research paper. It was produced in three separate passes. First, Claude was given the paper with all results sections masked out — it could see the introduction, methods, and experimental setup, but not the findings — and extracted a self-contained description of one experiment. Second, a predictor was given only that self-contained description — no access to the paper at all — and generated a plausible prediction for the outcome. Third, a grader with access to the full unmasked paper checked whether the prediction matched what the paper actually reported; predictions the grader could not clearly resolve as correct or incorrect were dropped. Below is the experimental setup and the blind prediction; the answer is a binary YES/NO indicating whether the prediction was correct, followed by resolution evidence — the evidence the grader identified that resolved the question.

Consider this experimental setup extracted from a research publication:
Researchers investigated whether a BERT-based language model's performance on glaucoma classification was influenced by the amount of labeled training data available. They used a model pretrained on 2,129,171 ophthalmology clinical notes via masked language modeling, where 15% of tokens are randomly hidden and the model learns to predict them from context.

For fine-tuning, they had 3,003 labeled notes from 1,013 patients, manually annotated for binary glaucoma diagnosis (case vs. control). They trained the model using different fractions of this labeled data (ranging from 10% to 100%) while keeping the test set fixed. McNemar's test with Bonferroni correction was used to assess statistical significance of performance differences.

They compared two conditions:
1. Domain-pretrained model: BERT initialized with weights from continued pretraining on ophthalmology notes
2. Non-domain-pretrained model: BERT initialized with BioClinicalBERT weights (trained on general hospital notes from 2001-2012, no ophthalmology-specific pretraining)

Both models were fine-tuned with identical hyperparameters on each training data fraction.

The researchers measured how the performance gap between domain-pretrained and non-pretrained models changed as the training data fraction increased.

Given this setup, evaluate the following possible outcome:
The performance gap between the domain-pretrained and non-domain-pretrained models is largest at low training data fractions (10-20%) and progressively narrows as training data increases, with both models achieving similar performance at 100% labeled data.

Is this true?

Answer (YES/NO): NO